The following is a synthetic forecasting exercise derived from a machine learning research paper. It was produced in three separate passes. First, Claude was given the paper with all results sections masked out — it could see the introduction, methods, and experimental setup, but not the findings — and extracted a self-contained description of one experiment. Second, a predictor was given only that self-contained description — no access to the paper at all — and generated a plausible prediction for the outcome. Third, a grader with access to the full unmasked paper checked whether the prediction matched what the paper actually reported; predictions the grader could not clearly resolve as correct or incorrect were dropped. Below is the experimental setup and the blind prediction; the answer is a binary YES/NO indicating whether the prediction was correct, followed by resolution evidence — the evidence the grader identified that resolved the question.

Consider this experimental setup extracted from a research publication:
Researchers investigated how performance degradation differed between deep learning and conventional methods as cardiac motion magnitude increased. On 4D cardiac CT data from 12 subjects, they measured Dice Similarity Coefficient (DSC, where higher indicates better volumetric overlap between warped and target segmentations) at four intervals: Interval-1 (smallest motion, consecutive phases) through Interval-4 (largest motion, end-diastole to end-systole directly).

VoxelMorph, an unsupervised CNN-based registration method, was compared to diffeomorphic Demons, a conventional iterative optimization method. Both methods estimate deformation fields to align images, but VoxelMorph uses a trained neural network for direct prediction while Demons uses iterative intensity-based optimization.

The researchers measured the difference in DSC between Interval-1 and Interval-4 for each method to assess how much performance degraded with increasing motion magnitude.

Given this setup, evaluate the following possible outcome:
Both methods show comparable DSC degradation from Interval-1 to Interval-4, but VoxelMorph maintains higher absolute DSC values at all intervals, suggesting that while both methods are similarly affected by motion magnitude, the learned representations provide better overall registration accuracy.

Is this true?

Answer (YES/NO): NO